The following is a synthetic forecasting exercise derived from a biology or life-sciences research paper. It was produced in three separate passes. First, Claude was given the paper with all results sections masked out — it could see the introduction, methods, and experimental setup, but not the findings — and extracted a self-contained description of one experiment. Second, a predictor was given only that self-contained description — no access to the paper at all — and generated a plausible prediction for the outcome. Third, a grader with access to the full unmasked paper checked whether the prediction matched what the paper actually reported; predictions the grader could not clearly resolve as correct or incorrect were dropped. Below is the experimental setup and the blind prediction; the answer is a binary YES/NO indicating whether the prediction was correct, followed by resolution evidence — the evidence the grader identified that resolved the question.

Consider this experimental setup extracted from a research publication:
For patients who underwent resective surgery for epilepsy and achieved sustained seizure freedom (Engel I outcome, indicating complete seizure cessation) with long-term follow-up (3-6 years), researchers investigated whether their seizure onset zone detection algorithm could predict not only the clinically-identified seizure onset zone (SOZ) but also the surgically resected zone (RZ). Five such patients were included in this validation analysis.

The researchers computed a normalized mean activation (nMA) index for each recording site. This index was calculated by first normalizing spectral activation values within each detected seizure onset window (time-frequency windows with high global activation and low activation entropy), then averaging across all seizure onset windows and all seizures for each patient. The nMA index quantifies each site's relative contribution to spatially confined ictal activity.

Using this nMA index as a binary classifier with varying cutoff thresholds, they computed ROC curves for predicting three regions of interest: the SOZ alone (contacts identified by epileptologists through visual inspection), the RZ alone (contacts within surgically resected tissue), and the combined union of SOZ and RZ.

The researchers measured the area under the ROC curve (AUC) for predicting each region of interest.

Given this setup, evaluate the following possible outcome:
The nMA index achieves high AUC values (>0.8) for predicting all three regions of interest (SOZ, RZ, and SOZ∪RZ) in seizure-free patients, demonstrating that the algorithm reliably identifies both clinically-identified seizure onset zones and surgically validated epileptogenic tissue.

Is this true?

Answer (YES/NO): NO